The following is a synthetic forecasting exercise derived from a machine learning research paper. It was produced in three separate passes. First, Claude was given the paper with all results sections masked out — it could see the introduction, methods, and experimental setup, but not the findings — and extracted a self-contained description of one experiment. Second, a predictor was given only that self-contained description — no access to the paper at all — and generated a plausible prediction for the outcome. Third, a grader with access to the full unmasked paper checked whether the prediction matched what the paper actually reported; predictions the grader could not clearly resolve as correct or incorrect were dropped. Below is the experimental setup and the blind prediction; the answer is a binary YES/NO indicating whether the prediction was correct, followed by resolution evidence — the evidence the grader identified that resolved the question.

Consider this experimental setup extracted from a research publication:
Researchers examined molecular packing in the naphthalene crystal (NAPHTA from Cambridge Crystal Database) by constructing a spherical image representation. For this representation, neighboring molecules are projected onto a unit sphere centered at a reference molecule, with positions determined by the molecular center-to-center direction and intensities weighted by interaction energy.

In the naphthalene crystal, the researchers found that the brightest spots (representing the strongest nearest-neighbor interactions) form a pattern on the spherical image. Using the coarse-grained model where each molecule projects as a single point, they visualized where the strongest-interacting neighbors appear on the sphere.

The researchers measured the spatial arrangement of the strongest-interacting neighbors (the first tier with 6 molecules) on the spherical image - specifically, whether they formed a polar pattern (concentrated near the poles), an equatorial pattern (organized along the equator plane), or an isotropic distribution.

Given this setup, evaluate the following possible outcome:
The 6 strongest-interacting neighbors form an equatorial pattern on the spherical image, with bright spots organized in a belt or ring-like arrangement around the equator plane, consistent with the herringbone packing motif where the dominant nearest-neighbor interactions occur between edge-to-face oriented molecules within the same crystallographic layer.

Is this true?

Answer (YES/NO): YES